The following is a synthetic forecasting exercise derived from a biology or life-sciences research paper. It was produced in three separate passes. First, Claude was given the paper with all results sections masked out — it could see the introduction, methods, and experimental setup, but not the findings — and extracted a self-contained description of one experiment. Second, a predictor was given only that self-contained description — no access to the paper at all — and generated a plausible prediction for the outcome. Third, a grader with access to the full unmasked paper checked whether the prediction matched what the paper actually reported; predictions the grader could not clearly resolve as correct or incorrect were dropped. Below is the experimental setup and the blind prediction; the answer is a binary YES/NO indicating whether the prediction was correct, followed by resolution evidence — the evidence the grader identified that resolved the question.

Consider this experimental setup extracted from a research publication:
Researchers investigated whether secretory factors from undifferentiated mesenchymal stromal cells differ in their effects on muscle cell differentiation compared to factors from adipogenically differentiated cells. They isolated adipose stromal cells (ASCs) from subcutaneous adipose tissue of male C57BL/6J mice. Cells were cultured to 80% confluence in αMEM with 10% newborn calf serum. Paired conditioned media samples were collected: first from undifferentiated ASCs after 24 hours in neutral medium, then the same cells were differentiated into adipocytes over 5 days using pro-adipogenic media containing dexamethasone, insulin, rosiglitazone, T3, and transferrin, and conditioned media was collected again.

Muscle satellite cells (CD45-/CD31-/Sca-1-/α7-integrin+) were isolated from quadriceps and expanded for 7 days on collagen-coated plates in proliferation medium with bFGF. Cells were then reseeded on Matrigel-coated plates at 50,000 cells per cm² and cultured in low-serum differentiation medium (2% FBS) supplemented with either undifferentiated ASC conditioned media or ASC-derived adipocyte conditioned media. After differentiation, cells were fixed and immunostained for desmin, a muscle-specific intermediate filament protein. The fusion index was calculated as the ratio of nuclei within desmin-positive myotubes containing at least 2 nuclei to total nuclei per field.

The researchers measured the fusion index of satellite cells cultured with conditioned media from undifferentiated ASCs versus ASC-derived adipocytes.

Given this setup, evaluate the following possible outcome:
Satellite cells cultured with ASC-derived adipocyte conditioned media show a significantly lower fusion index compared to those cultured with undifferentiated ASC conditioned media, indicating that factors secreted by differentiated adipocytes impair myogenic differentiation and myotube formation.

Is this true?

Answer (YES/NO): NO